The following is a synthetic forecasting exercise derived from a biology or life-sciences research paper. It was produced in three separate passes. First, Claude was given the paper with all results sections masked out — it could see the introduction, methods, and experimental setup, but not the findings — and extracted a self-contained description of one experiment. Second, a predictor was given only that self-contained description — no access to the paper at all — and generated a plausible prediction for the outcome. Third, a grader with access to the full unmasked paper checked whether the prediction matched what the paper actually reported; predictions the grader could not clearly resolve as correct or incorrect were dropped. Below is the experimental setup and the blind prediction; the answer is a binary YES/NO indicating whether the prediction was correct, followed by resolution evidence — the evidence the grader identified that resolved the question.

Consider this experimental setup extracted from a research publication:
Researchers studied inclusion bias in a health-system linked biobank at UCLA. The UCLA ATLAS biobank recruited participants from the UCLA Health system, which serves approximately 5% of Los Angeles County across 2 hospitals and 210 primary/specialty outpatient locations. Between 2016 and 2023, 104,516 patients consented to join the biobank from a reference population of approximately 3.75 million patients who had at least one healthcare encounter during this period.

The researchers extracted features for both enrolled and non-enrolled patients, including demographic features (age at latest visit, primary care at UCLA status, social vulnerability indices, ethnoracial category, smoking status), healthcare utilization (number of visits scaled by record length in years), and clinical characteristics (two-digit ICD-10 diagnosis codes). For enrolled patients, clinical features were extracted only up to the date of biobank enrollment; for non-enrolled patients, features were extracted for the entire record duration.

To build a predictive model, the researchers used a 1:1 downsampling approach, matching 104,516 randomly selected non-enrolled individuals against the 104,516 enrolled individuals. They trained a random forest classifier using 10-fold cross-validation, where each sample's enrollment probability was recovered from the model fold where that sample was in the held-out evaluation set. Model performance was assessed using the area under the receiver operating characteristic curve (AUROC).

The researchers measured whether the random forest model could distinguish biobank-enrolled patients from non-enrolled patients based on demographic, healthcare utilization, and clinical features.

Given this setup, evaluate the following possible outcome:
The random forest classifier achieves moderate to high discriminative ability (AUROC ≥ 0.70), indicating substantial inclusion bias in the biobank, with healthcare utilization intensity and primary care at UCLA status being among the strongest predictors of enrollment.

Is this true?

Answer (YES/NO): YES